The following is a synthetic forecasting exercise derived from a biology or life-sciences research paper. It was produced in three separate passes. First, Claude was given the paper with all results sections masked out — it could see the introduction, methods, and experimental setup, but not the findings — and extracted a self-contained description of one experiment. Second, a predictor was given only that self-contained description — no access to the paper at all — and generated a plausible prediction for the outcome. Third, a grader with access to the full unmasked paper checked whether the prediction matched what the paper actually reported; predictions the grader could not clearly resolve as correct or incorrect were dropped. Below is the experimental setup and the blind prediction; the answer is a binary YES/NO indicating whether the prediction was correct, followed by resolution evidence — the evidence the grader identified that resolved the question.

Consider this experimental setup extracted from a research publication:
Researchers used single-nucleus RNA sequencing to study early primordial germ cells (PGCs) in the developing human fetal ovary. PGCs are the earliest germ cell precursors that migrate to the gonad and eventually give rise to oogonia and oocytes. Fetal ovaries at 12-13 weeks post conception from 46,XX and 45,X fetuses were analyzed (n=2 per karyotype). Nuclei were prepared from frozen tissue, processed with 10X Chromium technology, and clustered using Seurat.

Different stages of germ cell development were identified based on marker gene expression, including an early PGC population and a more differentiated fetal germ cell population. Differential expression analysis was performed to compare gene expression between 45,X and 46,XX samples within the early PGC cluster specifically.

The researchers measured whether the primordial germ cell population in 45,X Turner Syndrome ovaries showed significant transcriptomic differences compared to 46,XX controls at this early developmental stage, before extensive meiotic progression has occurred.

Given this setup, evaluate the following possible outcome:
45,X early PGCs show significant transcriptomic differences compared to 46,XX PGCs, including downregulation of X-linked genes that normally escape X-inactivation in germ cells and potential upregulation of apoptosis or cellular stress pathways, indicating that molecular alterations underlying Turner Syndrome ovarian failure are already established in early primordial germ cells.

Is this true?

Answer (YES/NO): YES